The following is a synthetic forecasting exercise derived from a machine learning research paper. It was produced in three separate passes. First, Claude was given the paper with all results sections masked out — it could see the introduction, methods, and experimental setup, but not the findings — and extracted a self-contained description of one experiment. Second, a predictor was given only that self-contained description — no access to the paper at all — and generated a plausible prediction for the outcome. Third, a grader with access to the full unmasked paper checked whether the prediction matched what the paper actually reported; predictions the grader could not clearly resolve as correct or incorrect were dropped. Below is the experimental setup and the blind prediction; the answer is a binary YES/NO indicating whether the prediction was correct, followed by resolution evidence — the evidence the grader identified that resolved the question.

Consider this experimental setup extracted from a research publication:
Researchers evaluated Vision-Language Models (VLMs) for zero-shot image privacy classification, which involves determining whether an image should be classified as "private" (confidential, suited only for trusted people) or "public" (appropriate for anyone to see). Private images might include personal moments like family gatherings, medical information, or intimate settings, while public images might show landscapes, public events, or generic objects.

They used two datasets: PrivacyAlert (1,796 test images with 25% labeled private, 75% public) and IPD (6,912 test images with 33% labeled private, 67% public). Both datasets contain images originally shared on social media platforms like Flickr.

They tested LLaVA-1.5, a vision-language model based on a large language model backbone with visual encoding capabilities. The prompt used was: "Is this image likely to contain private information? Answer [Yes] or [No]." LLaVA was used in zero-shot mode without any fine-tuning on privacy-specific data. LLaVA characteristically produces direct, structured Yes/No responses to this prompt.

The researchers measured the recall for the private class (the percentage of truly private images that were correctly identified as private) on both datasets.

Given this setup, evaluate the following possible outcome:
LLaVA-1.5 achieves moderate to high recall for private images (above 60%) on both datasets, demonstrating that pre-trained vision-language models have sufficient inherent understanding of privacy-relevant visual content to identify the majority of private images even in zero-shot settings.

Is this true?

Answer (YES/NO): YES